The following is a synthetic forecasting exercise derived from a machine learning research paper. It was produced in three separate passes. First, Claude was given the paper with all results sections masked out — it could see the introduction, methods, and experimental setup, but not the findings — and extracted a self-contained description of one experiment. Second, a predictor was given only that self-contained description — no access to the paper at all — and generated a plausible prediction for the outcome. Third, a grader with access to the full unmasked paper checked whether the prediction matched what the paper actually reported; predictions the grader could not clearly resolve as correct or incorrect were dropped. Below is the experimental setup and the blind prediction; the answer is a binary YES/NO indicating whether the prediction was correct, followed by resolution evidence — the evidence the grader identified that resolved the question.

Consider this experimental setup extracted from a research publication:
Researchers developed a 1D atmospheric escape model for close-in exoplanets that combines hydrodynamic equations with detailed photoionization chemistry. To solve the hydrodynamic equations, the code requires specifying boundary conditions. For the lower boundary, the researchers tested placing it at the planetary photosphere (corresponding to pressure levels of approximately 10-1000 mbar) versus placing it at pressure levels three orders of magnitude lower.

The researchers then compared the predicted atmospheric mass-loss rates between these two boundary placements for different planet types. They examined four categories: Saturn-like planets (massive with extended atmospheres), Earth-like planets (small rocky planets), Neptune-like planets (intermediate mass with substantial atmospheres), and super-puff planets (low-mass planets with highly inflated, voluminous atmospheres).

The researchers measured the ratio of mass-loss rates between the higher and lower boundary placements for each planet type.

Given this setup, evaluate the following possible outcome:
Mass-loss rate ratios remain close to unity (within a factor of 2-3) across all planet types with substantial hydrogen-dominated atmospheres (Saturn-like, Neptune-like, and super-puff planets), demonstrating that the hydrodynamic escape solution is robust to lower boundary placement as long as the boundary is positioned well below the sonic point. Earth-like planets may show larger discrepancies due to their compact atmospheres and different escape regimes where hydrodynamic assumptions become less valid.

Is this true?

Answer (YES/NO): NO